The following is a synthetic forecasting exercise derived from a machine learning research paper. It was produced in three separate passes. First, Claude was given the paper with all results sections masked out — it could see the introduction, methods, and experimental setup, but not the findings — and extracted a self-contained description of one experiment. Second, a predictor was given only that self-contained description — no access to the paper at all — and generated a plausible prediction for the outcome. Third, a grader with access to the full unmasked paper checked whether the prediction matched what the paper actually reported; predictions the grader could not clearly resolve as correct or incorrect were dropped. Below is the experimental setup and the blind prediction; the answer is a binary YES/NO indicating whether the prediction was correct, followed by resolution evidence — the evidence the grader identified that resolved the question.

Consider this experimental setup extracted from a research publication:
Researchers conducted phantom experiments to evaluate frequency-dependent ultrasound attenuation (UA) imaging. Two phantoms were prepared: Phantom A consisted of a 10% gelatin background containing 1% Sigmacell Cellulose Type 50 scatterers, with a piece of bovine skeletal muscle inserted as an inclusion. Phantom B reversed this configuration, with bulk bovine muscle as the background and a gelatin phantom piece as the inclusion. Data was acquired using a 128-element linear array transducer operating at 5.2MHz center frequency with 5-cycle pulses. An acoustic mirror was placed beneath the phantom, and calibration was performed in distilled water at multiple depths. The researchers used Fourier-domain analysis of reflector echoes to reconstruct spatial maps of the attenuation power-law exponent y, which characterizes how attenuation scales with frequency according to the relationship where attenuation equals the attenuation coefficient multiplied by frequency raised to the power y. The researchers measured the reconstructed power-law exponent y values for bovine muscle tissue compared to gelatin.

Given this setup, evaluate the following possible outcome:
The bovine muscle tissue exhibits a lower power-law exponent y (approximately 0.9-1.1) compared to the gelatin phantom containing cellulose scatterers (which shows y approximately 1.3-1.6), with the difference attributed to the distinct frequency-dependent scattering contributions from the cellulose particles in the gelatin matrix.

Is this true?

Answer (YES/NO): NO